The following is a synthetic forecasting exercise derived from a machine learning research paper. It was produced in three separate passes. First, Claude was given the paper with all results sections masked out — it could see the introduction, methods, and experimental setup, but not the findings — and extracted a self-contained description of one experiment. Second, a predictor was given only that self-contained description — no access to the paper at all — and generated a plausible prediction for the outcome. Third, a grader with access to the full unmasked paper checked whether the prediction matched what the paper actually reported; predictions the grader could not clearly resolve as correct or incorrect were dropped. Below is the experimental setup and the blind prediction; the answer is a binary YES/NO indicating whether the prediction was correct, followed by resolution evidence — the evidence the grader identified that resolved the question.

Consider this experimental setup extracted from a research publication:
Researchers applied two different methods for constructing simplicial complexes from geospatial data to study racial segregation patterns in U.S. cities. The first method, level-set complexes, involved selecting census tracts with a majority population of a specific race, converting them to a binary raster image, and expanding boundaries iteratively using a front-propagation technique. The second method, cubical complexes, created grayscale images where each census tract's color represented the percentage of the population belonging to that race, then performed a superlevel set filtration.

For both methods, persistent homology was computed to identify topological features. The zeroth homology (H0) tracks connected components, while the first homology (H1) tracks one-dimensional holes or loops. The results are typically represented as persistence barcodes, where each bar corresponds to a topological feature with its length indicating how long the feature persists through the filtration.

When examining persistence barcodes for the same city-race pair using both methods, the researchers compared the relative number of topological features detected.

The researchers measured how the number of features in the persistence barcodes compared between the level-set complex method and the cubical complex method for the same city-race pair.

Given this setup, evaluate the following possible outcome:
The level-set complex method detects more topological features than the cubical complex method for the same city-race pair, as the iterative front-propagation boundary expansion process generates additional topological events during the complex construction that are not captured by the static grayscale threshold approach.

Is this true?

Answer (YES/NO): NO